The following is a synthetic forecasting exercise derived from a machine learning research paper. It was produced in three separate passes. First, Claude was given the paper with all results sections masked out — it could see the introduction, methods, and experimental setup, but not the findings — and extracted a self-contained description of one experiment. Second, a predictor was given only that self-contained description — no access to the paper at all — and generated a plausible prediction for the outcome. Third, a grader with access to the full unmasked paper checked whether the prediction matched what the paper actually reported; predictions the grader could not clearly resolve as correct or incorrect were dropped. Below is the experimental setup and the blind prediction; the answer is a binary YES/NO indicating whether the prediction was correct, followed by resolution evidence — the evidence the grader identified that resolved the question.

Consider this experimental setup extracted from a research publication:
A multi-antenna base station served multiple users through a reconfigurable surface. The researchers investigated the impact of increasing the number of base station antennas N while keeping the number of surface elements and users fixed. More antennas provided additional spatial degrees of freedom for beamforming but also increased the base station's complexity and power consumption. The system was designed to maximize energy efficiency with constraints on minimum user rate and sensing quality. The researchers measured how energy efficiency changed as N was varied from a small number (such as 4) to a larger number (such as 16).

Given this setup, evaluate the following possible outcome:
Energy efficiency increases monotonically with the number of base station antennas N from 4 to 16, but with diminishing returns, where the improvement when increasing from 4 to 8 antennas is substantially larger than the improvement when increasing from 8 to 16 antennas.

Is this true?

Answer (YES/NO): NO